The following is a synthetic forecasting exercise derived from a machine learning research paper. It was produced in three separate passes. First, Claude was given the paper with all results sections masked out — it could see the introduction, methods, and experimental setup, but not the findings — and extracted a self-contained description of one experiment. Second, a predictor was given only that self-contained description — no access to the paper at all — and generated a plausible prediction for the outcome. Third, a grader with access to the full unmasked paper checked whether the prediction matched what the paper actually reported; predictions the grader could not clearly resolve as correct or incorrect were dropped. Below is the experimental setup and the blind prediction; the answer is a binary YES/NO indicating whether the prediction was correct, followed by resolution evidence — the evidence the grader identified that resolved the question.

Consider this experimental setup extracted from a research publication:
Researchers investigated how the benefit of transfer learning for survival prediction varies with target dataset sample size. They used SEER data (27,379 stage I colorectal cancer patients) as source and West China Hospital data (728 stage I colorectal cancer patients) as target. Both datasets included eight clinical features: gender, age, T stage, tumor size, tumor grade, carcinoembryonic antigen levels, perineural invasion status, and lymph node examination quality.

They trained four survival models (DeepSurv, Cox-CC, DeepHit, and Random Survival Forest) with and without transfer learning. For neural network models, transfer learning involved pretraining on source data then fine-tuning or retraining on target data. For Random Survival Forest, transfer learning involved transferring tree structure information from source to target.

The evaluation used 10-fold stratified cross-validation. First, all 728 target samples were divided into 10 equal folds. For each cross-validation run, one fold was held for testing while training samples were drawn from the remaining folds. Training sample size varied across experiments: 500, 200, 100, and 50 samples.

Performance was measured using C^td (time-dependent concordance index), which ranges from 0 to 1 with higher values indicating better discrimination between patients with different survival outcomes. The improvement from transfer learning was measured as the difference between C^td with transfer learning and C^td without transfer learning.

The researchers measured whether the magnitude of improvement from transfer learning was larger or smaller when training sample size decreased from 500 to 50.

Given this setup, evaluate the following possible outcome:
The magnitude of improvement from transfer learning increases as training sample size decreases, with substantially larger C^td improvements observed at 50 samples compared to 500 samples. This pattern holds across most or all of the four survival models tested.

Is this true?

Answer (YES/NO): YES